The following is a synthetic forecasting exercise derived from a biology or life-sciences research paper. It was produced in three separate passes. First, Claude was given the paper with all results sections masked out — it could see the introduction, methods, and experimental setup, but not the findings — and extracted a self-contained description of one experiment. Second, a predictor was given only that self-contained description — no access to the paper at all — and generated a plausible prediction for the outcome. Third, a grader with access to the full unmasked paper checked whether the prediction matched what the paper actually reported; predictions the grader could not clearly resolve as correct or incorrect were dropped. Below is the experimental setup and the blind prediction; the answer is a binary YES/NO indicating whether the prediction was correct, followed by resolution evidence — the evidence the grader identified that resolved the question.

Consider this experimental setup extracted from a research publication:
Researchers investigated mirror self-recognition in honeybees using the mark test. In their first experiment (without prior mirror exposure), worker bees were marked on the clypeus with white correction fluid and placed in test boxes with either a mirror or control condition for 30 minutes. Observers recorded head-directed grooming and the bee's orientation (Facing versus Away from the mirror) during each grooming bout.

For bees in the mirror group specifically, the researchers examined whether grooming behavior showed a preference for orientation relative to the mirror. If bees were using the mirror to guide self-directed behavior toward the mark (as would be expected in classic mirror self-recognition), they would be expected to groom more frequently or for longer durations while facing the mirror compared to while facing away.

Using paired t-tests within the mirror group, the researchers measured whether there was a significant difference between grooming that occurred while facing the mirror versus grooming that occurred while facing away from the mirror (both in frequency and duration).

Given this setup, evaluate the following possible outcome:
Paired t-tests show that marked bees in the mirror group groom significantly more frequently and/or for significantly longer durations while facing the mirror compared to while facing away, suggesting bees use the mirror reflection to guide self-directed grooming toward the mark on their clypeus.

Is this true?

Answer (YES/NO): NO